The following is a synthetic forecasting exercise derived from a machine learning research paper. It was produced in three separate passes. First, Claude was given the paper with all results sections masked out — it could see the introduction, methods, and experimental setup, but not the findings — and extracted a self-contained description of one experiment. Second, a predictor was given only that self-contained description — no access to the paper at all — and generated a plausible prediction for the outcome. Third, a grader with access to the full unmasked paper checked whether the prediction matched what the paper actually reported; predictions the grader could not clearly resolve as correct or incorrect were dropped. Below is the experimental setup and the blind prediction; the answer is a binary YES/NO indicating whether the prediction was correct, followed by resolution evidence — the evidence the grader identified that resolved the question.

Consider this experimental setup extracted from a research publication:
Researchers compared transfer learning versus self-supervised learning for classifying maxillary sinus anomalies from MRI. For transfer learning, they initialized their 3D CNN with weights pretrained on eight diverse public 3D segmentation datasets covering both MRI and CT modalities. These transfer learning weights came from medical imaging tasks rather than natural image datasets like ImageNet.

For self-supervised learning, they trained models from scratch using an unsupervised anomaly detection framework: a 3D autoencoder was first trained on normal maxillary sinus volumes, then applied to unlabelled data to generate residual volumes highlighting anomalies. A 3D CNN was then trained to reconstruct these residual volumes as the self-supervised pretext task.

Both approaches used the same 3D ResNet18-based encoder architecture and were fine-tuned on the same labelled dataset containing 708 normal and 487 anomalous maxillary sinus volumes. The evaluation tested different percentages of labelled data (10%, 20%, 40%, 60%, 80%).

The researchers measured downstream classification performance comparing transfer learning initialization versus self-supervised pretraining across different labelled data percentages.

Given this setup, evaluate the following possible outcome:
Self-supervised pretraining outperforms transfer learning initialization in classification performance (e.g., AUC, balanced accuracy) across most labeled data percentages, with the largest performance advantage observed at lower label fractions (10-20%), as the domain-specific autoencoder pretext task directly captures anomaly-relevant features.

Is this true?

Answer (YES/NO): YES